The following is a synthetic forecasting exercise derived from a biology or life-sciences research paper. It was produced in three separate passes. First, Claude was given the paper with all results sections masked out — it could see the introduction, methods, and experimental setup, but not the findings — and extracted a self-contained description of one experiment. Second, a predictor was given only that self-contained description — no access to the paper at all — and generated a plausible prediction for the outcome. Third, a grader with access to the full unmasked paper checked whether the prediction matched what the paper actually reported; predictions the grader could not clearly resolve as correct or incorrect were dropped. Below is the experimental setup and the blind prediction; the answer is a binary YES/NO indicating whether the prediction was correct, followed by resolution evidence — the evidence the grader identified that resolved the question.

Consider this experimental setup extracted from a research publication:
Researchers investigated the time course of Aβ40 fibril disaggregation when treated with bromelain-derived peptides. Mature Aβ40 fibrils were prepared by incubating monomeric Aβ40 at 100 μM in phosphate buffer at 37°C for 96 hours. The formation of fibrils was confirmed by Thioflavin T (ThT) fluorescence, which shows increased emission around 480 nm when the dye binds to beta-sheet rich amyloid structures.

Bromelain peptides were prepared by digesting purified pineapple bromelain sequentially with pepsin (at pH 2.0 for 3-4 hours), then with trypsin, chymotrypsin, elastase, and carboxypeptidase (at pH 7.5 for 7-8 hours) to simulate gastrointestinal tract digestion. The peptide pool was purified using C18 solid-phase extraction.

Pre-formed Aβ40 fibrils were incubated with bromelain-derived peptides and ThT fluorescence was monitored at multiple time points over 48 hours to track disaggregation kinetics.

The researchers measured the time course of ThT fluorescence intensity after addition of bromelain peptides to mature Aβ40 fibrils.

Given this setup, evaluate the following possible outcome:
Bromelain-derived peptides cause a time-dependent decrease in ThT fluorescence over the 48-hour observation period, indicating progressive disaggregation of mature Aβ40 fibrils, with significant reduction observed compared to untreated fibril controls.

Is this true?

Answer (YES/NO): YES